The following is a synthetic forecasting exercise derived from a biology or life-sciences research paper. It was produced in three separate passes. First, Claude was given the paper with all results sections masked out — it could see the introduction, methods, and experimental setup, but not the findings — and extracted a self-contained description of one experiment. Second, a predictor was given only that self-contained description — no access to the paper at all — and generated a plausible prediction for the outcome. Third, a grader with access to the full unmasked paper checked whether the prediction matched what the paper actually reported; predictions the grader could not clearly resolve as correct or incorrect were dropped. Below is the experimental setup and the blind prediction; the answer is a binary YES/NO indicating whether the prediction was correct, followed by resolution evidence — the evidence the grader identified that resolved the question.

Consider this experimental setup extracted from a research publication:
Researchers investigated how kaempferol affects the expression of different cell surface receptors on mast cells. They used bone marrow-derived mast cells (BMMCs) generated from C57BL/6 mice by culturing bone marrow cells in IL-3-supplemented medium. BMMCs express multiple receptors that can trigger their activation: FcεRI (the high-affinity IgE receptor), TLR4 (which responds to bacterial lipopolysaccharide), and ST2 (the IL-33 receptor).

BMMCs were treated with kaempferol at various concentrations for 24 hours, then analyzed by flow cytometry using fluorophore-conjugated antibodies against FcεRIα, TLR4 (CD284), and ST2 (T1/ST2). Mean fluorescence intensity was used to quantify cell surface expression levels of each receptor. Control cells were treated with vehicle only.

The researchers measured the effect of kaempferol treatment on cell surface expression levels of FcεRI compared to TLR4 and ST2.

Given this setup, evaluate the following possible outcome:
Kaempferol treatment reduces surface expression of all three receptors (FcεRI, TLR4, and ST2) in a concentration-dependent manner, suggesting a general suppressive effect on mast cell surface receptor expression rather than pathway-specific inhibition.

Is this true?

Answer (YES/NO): NO